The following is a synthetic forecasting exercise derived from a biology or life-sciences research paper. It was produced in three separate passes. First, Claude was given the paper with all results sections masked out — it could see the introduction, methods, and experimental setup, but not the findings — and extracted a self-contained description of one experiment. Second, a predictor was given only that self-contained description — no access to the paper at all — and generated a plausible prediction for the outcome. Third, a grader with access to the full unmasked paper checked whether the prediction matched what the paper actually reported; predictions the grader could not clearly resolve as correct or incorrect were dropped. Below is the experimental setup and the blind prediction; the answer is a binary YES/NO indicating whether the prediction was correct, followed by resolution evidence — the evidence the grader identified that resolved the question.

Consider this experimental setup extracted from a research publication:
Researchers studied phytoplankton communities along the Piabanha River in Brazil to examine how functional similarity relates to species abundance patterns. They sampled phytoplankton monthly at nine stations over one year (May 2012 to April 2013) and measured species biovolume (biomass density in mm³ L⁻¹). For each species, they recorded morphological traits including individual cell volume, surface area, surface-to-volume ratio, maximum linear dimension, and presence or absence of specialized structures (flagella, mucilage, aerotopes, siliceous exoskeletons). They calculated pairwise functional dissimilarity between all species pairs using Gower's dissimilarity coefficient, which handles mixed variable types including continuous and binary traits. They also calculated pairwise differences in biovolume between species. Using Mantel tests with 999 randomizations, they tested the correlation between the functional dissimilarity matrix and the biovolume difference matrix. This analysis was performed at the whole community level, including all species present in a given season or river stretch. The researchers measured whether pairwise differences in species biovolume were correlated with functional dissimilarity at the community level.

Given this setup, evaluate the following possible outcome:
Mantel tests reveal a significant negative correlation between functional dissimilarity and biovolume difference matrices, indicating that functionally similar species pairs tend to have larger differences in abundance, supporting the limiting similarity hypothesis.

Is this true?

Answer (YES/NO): NO